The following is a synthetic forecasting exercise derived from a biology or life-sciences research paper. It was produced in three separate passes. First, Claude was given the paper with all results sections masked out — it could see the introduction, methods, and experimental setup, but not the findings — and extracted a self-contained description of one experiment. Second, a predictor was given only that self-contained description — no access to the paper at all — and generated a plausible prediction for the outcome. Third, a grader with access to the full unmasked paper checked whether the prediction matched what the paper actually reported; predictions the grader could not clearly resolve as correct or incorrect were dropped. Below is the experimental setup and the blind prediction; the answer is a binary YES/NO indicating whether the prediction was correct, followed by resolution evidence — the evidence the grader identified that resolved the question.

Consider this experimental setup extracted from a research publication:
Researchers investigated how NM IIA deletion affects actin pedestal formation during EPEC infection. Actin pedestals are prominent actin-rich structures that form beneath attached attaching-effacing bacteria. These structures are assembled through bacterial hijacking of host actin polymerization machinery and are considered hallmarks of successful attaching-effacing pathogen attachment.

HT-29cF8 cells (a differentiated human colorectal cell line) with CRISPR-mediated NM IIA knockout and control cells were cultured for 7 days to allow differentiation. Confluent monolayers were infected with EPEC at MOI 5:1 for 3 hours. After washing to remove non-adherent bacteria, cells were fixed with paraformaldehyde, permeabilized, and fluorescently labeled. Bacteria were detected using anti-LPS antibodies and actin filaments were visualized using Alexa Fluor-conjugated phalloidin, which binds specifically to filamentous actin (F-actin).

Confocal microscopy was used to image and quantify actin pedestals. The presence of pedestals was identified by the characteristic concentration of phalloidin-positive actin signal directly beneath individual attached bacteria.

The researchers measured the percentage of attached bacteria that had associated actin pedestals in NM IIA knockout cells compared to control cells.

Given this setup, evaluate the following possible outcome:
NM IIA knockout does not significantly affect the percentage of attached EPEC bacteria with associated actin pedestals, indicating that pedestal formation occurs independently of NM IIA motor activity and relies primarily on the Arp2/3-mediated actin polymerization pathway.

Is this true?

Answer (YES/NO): NO